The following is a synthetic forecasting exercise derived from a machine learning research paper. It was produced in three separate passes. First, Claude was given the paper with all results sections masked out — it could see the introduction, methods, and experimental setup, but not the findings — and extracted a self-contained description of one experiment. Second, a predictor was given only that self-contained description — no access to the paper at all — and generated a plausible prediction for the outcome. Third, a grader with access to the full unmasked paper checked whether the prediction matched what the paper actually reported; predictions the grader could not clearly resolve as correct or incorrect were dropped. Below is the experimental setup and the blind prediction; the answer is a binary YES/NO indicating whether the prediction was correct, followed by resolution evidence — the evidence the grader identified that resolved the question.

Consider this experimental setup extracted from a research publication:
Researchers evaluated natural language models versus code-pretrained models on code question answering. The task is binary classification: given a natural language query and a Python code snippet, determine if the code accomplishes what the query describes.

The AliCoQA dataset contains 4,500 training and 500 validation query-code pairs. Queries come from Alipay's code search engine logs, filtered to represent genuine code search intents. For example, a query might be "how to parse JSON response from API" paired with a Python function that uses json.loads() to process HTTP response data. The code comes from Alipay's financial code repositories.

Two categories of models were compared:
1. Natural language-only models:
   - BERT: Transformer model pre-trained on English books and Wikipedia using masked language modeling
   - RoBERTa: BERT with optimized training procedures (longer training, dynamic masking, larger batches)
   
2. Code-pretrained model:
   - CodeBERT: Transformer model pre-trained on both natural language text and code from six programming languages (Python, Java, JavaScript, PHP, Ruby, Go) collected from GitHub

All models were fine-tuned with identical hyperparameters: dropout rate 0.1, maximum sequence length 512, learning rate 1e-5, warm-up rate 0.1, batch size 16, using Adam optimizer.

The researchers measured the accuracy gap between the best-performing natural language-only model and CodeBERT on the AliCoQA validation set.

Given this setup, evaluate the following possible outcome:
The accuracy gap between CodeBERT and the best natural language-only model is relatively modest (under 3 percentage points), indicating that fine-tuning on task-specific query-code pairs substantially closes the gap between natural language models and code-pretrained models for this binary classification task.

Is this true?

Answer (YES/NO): NO